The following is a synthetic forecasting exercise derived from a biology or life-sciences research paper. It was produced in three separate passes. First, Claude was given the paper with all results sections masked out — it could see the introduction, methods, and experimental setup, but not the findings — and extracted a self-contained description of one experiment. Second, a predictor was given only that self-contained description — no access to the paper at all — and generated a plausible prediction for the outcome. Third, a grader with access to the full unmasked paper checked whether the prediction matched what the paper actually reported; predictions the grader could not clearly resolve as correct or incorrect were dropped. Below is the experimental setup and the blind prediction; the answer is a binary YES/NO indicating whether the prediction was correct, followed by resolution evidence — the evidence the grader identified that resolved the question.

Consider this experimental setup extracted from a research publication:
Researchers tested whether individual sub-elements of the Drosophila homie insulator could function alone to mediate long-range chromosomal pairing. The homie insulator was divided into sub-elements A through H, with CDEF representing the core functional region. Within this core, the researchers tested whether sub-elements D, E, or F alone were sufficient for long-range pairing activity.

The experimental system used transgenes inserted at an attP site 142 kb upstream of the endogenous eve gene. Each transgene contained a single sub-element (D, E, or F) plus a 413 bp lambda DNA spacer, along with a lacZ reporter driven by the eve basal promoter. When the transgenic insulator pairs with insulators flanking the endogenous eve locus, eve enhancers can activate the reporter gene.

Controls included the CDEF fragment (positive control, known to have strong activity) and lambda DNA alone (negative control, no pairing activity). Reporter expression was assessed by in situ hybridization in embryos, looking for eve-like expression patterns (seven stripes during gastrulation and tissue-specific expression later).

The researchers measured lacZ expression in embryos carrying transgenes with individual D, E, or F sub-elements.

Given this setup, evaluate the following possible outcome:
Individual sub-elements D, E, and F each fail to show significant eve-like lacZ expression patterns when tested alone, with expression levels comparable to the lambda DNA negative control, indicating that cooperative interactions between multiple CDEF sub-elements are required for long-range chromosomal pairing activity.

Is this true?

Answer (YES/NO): YES